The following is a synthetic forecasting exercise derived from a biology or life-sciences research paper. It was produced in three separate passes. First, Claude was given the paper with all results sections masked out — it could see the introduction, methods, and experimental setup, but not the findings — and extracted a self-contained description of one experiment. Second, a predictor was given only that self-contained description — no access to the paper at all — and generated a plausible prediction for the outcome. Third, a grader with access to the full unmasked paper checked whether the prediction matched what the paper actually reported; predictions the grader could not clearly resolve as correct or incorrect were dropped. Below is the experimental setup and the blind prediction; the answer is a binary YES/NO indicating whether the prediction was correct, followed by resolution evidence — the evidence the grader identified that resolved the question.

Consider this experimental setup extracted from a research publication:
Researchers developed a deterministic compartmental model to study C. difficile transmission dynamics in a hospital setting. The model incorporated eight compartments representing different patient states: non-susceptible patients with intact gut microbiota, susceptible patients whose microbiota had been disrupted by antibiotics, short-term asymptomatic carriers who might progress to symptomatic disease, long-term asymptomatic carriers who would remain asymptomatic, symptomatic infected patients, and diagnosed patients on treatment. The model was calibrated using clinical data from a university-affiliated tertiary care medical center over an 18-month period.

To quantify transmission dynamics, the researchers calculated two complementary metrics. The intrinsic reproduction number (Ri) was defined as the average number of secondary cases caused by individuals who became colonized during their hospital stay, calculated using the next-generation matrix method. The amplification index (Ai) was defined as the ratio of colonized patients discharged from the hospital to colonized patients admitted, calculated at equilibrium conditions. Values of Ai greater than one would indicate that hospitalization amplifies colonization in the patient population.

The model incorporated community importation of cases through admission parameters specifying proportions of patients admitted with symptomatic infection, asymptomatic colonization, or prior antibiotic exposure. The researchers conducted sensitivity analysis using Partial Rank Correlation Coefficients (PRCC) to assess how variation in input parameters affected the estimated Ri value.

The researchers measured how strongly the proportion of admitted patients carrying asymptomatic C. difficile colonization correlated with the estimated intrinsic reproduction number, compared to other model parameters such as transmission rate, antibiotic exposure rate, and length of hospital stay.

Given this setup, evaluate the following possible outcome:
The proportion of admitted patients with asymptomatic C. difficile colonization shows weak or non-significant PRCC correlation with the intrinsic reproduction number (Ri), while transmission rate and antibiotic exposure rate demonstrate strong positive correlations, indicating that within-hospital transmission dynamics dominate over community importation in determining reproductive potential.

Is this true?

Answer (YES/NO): YES